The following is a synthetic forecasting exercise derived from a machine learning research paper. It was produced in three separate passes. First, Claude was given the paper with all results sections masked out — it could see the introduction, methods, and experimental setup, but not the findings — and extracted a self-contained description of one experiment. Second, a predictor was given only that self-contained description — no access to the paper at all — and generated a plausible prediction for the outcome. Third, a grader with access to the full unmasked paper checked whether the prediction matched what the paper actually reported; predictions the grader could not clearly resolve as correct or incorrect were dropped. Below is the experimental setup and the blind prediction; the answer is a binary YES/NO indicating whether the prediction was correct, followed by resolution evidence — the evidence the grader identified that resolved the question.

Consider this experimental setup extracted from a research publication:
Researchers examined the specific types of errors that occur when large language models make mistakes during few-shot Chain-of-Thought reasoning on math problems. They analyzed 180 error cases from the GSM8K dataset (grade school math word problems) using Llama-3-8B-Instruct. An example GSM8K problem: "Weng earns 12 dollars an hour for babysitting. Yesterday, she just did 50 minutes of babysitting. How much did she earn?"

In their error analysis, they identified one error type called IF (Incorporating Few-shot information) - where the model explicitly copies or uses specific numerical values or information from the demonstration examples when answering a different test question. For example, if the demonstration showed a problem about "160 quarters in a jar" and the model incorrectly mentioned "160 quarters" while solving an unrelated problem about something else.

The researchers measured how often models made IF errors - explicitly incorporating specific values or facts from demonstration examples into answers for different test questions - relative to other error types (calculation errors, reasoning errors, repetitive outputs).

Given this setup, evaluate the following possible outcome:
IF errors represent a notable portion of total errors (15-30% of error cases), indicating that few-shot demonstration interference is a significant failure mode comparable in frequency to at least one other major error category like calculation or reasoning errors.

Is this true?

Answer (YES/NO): NO